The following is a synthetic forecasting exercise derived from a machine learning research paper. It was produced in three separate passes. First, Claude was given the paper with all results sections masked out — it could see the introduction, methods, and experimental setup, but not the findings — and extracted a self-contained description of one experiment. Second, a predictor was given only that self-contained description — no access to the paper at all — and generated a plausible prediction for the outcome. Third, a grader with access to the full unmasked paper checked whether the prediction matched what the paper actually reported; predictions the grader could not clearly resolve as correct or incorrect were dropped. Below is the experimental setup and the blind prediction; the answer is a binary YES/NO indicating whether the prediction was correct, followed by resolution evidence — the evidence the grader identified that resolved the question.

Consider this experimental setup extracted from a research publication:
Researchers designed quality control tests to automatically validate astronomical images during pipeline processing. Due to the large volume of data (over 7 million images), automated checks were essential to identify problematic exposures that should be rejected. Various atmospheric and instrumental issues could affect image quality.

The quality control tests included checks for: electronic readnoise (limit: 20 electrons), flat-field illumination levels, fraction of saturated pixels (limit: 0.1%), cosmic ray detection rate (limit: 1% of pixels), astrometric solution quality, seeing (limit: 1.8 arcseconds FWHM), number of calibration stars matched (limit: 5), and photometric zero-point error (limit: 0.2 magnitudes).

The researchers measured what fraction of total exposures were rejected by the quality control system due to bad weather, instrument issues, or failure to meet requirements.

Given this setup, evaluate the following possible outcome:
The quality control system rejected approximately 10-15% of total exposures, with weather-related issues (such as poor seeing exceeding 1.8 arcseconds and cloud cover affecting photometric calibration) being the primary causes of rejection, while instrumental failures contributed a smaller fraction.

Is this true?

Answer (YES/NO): NO